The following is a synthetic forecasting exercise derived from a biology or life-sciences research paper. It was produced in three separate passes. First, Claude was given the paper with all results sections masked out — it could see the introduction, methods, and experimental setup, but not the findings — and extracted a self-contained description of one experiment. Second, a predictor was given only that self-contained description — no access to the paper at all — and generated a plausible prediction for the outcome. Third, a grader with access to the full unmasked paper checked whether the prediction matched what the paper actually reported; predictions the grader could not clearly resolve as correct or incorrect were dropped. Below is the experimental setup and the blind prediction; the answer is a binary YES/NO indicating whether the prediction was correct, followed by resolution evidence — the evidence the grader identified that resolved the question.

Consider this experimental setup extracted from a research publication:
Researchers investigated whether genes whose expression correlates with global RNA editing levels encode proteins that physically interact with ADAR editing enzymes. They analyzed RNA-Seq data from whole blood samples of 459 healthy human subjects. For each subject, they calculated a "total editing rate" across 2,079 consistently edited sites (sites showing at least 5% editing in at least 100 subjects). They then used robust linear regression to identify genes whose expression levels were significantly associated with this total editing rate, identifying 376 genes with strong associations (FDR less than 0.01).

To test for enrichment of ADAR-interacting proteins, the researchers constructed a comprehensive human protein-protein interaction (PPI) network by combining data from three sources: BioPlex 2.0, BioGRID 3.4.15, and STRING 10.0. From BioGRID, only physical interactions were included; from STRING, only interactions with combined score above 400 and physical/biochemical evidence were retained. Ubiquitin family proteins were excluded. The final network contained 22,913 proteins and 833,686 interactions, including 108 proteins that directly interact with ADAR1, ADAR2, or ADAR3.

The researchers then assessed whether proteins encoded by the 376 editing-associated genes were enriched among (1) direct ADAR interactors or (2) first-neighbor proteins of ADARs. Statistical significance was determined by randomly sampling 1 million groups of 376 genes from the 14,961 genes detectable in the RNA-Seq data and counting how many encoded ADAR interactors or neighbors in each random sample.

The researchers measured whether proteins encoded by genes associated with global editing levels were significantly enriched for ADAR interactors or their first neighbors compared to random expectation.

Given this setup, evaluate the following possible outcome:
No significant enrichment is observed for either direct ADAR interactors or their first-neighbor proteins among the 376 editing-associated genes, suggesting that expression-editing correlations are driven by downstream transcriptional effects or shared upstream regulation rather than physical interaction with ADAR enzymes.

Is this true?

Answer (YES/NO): NO